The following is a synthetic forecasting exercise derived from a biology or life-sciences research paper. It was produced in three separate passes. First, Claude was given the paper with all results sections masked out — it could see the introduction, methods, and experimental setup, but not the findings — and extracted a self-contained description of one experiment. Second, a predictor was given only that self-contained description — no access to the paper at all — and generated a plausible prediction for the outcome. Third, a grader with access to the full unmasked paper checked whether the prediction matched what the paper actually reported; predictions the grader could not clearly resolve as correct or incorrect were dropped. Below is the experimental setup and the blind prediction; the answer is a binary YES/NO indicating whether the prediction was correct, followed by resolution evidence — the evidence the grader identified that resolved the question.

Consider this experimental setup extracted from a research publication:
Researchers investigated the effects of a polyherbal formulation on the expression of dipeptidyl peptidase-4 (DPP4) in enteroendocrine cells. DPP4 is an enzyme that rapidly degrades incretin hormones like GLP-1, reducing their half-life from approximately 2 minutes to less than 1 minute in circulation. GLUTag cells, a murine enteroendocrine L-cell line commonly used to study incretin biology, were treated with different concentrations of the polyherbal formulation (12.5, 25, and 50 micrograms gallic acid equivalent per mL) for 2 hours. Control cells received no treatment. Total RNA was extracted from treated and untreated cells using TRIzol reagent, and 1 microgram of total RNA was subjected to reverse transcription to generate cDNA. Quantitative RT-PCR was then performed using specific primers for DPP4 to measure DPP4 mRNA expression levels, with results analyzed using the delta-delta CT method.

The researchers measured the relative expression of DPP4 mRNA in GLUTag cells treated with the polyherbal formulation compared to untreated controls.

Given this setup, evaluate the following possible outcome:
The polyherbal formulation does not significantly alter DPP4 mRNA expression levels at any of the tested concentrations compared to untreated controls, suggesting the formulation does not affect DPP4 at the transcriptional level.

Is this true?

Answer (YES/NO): NO